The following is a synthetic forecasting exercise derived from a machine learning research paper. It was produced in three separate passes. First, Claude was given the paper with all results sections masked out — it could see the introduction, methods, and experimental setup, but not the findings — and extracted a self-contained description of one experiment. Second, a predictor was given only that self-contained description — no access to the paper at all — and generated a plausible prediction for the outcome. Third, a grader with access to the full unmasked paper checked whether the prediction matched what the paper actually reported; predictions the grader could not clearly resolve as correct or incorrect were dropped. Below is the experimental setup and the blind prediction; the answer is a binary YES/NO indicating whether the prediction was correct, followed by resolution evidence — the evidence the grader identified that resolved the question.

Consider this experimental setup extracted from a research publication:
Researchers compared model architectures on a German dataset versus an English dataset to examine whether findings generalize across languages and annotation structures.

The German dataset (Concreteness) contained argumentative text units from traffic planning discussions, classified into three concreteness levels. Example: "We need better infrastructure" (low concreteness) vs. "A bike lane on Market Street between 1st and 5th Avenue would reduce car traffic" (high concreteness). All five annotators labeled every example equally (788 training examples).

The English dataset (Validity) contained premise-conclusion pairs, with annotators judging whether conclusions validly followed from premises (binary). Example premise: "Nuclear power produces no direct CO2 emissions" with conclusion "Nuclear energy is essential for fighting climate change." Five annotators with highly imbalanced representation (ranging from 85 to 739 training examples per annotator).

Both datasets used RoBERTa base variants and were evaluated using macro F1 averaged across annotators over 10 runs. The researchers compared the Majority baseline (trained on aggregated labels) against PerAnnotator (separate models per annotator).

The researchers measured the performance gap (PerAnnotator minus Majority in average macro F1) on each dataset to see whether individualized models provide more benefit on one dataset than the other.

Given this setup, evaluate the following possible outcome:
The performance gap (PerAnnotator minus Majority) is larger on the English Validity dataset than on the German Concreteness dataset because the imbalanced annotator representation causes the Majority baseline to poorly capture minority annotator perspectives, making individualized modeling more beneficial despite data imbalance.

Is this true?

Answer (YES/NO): NO